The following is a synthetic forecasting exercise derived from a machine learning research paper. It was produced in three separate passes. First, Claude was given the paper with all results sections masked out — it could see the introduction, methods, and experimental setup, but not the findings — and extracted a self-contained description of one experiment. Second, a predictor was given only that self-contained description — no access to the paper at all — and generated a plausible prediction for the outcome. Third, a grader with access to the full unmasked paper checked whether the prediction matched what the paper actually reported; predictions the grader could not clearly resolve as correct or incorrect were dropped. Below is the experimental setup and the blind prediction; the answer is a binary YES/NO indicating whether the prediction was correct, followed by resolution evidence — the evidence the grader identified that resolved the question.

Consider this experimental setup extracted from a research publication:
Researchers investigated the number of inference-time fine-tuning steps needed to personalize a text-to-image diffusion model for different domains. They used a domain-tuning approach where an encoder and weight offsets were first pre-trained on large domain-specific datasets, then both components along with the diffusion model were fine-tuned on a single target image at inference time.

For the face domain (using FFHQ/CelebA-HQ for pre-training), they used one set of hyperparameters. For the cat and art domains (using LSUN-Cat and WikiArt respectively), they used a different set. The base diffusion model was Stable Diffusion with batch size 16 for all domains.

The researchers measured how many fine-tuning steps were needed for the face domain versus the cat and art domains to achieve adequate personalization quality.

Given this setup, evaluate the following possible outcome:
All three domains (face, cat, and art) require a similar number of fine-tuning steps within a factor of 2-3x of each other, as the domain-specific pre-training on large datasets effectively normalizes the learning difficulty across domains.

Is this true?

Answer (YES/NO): NO